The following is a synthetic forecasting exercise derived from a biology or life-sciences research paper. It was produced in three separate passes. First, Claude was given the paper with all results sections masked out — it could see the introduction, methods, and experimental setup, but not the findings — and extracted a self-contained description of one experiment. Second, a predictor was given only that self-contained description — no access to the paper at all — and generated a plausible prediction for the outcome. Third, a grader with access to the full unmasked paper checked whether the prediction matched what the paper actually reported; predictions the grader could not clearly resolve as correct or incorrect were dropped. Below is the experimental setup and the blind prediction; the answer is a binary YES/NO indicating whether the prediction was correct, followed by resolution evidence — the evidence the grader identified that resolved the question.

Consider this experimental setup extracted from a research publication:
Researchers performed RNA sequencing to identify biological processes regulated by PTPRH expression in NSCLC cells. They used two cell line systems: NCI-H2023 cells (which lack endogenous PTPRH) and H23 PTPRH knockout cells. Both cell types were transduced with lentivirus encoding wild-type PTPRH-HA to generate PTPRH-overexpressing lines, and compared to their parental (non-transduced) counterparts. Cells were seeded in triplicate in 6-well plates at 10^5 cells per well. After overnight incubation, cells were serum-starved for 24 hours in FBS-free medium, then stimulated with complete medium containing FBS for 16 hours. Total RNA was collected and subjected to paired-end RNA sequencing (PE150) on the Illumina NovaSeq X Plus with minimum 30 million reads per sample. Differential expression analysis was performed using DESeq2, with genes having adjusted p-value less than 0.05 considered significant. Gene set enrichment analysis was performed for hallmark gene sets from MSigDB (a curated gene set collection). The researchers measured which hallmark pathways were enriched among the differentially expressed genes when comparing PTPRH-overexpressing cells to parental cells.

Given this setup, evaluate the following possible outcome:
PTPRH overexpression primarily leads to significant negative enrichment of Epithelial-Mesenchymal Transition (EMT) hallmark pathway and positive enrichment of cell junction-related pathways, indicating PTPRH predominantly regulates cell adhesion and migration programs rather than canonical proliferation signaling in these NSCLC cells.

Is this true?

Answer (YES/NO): NO